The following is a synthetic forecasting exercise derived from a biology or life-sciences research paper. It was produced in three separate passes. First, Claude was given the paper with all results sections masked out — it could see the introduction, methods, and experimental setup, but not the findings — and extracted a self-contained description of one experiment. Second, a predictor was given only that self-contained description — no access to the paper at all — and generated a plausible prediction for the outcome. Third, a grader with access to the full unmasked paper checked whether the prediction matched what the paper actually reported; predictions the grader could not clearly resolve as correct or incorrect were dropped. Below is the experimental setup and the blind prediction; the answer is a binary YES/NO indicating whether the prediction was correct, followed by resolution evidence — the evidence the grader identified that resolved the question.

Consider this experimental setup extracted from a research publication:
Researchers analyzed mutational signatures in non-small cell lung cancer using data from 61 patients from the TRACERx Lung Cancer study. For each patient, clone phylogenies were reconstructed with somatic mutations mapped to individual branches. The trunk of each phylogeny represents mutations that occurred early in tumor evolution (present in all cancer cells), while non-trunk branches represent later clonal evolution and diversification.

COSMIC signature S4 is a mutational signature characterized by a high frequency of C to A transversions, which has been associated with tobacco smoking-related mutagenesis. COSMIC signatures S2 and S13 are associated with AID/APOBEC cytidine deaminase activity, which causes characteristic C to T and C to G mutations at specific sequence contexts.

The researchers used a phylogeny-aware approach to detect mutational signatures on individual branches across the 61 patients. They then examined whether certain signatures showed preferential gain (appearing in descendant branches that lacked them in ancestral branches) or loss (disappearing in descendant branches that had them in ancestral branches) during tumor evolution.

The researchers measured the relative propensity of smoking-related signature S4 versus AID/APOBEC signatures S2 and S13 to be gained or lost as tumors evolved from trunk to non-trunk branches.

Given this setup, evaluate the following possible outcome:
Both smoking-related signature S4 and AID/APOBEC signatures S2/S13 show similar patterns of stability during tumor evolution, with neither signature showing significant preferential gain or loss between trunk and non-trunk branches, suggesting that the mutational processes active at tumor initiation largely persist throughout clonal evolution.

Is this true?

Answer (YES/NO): NO